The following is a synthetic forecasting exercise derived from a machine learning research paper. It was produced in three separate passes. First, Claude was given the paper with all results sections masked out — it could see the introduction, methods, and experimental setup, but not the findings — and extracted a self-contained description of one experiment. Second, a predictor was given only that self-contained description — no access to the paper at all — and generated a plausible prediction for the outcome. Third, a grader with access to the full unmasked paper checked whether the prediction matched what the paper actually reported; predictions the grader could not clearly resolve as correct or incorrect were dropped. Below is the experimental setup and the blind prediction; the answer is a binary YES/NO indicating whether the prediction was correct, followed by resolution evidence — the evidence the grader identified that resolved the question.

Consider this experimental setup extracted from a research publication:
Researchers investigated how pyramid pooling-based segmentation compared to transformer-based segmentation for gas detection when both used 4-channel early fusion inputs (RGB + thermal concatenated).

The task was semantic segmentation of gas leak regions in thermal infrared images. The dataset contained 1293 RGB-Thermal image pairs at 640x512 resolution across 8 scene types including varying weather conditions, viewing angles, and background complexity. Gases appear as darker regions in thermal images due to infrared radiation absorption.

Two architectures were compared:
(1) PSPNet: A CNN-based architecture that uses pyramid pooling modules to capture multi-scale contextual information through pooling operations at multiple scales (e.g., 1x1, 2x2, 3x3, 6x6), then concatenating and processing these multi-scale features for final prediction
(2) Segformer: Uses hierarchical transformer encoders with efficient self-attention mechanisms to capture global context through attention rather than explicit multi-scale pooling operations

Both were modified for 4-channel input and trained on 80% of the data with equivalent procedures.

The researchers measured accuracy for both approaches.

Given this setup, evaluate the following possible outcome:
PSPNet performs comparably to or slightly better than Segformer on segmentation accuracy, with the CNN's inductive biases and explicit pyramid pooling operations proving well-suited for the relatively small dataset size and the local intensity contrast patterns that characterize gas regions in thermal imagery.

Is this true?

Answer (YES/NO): NO